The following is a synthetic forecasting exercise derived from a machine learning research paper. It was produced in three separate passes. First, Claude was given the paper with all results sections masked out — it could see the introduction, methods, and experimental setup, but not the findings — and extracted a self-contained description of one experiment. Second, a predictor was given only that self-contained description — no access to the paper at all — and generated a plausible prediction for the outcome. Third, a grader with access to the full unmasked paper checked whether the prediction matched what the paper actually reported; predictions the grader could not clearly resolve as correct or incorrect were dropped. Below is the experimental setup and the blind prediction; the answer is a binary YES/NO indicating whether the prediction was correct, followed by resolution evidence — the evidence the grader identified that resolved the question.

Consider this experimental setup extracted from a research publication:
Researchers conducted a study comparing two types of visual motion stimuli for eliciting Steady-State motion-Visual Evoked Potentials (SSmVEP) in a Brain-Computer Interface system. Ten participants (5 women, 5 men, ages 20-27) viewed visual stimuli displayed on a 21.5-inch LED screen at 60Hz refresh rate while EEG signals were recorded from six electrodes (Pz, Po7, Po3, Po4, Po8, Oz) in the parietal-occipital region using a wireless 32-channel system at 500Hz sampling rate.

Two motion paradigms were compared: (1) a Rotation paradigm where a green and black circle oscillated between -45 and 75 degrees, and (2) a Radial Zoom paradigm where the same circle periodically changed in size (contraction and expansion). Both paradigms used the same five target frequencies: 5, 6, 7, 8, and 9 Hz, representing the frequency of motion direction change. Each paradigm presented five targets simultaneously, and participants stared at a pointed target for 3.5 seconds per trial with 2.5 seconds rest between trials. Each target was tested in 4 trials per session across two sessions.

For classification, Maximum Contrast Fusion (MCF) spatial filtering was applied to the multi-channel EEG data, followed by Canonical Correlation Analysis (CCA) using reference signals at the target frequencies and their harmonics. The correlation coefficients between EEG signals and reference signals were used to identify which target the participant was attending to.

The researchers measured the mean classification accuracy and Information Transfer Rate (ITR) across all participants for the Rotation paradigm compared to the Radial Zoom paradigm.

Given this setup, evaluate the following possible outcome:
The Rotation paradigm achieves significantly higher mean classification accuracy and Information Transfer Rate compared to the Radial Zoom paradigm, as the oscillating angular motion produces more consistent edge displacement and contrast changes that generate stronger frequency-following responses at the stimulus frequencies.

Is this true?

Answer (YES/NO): NO